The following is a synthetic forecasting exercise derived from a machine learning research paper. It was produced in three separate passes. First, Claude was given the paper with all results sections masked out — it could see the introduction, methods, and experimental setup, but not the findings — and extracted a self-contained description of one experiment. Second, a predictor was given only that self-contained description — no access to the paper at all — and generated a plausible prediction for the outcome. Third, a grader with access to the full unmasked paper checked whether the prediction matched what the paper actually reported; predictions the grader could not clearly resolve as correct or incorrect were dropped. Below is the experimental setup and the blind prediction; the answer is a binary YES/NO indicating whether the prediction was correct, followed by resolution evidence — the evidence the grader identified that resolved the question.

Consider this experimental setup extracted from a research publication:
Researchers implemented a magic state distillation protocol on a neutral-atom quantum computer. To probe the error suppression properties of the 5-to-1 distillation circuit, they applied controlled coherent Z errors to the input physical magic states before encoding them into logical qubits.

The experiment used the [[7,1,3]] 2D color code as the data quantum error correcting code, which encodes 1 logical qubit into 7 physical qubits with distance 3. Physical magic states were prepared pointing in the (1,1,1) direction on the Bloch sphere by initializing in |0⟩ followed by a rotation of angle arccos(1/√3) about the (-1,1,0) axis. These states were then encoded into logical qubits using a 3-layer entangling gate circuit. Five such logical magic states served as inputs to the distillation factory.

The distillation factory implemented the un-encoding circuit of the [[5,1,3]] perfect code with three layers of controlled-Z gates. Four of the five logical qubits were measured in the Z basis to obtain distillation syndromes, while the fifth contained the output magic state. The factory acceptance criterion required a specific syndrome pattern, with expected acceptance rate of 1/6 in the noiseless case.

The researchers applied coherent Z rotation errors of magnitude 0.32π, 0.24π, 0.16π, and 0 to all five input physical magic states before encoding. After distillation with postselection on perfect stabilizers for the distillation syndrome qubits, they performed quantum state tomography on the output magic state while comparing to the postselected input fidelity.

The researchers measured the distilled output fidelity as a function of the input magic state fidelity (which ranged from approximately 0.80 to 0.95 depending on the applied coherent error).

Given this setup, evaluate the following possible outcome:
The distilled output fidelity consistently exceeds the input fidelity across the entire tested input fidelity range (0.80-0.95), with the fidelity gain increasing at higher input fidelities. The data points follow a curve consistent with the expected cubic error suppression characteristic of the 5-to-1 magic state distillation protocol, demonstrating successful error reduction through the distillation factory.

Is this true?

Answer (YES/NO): NO